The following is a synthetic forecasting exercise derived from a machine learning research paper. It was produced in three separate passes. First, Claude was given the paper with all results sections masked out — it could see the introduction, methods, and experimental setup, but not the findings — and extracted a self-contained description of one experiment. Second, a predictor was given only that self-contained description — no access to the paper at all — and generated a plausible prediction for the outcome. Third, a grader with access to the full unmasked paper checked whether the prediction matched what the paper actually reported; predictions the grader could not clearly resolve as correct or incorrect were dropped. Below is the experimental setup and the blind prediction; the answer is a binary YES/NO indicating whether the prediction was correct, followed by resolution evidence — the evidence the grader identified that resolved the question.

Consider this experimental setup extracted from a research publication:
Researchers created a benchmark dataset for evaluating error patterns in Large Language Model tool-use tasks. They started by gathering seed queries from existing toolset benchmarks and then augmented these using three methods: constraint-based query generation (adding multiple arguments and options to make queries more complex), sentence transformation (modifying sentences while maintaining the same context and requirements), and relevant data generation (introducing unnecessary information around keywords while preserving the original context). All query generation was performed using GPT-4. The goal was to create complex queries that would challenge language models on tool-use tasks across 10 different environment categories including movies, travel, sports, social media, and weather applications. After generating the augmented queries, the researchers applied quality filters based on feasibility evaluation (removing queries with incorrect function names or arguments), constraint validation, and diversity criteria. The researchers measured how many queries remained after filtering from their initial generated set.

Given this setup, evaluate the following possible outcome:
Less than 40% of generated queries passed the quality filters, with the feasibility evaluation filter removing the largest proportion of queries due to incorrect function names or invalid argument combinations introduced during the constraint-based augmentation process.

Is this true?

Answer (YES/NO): NO